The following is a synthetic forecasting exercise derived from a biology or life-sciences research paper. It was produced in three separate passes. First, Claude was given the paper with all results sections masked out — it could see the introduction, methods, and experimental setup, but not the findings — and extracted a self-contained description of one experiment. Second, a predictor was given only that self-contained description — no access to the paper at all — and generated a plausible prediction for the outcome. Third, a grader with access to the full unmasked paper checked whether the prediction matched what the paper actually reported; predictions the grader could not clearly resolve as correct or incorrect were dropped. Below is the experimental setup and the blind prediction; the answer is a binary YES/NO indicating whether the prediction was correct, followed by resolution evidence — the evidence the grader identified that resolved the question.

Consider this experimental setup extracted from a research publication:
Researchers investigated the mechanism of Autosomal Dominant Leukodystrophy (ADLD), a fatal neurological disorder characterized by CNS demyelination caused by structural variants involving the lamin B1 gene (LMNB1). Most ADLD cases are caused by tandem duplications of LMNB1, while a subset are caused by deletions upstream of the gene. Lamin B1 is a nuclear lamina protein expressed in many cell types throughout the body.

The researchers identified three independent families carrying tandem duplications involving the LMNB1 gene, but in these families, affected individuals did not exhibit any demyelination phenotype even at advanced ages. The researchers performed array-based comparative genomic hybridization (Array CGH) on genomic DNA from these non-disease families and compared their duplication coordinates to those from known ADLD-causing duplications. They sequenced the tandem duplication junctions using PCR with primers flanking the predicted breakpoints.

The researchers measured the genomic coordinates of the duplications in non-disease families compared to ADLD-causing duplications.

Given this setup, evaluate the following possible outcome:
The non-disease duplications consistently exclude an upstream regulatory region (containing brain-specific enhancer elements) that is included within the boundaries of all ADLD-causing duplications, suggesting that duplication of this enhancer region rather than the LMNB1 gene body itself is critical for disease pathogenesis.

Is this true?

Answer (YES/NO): NO